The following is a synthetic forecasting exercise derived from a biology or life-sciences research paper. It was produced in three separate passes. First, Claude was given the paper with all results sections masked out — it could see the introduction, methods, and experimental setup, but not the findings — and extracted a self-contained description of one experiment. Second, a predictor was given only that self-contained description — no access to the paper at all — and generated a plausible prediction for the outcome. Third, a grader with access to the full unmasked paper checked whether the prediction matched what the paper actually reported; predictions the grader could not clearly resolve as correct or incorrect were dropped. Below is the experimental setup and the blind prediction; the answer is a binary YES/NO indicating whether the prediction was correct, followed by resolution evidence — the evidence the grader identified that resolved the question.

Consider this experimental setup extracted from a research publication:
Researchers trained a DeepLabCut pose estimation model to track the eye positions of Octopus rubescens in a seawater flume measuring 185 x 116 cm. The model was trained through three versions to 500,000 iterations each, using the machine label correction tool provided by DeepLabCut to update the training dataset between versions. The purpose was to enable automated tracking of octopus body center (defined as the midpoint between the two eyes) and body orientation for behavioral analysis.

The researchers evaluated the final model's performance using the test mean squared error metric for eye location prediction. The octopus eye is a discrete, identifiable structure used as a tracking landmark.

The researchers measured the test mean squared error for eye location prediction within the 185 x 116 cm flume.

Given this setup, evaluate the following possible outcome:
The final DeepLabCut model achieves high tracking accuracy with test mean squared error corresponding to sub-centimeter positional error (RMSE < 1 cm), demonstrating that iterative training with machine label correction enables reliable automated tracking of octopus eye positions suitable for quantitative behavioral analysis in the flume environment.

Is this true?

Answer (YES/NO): YES